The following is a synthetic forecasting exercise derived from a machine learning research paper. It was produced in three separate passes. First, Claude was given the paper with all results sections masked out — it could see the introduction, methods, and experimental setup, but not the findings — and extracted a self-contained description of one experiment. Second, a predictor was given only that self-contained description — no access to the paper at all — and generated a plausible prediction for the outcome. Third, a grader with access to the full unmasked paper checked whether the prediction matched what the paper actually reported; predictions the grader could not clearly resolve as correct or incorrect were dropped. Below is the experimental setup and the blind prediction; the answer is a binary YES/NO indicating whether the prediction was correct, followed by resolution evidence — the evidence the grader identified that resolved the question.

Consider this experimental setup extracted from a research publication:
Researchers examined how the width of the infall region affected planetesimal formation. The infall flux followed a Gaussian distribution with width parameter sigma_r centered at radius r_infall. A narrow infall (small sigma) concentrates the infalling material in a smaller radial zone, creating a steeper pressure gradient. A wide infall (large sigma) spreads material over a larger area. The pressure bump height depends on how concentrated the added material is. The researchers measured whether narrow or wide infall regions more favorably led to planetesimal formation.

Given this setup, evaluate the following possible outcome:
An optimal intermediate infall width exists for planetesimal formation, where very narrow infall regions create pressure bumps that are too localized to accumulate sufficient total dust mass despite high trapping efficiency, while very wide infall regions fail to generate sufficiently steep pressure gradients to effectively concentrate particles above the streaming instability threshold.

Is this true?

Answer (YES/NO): YES